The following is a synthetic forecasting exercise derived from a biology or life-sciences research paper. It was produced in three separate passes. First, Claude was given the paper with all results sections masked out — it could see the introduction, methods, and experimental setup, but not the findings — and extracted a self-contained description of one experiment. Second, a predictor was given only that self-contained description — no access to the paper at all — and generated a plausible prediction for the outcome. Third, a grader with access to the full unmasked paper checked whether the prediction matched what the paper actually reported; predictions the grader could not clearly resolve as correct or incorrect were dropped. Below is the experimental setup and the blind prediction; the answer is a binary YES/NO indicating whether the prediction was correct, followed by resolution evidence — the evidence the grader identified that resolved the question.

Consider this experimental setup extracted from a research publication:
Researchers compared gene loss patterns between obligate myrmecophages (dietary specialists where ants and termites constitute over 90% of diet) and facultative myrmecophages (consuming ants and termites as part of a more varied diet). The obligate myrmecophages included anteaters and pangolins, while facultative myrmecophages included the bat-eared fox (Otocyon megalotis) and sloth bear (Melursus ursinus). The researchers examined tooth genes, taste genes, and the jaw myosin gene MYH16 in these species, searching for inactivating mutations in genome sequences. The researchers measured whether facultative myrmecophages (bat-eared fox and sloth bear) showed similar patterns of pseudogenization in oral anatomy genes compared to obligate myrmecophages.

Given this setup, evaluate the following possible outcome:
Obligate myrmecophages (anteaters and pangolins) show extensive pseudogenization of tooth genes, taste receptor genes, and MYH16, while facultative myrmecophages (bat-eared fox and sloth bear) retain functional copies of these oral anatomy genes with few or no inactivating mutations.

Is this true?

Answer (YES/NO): YES